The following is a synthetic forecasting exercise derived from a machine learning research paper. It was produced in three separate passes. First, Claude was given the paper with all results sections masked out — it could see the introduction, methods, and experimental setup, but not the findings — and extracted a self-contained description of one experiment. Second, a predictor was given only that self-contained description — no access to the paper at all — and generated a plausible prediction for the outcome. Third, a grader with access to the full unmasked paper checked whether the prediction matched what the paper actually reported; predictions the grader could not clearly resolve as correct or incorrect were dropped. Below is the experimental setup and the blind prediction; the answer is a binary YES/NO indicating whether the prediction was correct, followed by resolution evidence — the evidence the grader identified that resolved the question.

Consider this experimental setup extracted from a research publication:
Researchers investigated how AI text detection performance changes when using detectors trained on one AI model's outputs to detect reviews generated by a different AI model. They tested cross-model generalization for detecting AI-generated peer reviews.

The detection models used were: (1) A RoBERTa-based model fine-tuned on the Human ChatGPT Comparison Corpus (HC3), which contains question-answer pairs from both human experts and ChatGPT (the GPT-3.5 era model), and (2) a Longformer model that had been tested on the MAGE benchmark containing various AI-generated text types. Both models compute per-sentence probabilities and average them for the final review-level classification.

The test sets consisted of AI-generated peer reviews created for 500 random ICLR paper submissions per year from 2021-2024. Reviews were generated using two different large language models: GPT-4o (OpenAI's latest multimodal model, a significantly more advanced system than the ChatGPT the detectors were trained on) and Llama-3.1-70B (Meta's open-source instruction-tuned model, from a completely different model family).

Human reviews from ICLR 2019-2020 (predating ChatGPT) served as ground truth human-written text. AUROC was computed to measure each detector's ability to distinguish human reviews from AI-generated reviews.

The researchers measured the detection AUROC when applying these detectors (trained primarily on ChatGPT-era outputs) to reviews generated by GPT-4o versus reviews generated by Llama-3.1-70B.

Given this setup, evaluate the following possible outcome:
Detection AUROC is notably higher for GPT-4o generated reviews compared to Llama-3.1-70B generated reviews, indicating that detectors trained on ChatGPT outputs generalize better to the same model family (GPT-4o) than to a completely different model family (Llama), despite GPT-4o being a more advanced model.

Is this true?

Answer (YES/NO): NO